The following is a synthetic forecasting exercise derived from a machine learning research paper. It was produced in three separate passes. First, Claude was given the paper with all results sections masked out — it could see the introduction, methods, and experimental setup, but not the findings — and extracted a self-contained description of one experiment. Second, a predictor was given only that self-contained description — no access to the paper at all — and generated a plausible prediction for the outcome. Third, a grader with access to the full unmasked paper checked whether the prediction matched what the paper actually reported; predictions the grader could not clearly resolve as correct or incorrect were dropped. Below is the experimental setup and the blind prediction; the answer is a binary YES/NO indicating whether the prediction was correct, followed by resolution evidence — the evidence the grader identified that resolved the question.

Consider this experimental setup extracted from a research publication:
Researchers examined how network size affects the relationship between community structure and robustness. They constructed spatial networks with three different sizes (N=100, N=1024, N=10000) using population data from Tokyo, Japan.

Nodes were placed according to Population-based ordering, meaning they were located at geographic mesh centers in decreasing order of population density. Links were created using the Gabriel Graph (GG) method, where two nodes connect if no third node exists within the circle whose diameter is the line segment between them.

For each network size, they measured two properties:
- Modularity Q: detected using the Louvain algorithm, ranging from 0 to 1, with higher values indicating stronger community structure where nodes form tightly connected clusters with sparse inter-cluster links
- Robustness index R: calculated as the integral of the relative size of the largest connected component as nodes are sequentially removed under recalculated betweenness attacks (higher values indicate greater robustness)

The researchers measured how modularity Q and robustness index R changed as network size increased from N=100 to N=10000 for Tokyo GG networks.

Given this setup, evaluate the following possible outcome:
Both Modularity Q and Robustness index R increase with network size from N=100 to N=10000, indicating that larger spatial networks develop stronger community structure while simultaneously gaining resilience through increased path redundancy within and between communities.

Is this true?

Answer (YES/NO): NO